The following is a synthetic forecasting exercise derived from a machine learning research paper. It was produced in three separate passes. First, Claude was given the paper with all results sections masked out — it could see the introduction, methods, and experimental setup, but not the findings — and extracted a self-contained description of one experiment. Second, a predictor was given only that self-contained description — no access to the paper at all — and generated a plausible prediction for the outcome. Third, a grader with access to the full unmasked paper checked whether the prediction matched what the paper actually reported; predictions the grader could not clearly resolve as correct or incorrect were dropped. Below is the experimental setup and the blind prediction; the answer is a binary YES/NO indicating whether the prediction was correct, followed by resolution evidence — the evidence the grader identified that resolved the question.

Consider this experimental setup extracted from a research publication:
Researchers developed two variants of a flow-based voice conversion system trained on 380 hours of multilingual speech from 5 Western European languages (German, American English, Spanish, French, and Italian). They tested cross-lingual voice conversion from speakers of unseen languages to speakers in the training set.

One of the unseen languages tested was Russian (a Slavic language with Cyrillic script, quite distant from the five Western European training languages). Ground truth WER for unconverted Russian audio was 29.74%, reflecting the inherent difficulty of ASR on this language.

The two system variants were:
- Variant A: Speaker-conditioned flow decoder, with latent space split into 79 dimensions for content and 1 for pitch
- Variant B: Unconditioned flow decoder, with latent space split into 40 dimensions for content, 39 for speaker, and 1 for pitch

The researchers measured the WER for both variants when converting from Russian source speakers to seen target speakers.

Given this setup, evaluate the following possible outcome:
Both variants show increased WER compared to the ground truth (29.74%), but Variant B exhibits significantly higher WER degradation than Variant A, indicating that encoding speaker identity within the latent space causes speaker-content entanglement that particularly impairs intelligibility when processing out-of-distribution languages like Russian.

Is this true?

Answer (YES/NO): NO